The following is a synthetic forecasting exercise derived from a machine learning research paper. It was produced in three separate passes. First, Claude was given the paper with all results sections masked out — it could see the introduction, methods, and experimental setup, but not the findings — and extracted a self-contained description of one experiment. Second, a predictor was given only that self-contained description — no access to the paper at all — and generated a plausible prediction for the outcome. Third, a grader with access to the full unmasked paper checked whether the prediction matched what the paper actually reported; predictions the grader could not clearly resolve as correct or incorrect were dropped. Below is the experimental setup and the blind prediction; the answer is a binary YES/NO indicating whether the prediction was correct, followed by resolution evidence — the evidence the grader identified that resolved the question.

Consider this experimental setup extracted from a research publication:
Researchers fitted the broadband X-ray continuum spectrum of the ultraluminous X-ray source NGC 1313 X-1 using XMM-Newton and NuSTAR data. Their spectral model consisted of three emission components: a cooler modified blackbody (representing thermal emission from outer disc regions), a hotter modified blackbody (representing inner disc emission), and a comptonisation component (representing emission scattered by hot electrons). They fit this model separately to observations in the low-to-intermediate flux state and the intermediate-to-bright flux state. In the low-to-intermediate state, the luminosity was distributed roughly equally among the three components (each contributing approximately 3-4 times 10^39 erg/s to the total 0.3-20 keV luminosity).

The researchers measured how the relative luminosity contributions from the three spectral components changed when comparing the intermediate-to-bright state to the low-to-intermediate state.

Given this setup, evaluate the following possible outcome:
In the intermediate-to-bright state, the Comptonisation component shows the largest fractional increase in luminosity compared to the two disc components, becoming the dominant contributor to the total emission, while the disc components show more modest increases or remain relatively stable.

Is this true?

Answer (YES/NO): NO